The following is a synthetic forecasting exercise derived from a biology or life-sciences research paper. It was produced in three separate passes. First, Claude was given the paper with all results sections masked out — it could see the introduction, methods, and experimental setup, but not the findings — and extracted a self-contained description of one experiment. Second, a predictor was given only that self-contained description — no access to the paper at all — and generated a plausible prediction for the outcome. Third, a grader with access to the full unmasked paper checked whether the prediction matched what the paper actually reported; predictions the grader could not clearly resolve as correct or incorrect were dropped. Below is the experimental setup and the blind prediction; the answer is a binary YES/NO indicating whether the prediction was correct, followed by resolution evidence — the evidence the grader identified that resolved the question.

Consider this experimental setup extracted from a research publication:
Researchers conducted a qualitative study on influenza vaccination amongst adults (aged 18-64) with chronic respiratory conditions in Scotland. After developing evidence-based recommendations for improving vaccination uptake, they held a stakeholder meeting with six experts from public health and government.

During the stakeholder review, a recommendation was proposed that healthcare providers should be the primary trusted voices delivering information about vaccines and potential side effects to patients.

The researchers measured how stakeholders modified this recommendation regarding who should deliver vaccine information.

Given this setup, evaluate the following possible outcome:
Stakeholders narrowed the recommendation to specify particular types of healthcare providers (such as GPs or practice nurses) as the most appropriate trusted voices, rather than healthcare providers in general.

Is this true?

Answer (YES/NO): NO